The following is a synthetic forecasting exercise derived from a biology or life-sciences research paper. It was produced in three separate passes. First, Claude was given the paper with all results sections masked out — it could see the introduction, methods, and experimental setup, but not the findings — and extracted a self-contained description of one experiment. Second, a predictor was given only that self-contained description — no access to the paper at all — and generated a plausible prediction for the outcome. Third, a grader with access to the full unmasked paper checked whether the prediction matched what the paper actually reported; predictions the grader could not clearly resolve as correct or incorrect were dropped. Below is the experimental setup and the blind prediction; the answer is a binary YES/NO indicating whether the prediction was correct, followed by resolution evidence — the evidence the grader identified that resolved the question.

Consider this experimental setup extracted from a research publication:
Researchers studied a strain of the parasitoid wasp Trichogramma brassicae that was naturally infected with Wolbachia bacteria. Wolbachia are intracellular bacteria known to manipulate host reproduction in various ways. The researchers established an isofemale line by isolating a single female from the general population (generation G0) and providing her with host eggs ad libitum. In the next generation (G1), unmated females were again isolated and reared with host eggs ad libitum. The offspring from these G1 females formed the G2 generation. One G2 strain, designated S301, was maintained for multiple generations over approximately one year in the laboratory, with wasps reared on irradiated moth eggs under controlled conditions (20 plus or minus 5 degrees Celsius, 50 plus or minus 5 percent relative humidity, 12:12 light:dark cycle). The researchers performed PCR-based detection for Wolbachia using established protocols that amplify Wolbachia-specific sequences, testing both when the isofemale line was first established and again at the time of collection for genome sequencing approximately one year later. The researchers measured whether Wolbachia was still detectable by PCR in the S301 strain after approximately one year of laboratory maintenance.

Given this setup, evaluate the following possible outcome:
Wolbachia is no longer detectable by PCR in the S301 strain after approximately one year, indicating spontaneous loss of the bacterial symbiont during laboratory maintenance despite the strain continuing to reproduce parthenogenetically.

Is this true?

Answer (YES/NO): YES